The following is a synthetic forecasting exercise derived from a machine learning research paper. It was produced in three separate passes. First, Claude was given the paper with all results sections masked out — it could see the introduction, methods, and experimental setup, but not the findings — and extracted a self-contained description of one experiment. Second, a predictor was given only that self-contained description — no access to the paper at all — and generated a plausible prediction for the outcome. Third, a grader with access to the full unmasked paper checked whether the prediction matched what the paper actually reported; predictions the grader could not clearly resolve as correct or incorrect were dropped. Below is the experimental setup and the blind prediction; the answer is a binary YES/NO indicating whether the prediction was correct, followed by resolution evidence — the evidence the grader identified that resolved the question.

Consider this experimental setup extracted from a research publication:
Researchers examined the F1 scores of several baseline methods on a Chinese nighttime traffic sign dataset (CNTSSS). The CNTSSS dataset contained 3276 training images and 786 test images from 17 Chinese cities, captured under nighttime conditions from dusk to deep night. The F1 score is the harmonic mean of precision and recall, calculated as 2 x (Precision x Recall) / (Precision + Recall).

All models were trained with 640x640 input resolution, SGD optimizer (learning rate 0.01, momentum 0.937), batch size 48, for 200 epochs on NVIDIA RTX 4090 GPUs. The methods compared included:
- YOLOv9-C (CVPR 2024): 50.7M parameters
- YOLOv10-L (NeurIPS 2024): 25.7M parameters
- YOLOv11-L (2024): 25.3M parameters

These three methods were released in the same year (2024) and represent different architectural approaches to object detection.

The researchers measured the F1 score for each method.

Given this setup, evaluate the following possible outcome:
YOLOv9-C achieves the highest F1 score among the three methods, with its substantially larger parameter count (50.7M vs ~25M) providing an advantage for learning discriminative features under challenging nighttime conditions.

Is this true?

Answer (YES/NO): YES